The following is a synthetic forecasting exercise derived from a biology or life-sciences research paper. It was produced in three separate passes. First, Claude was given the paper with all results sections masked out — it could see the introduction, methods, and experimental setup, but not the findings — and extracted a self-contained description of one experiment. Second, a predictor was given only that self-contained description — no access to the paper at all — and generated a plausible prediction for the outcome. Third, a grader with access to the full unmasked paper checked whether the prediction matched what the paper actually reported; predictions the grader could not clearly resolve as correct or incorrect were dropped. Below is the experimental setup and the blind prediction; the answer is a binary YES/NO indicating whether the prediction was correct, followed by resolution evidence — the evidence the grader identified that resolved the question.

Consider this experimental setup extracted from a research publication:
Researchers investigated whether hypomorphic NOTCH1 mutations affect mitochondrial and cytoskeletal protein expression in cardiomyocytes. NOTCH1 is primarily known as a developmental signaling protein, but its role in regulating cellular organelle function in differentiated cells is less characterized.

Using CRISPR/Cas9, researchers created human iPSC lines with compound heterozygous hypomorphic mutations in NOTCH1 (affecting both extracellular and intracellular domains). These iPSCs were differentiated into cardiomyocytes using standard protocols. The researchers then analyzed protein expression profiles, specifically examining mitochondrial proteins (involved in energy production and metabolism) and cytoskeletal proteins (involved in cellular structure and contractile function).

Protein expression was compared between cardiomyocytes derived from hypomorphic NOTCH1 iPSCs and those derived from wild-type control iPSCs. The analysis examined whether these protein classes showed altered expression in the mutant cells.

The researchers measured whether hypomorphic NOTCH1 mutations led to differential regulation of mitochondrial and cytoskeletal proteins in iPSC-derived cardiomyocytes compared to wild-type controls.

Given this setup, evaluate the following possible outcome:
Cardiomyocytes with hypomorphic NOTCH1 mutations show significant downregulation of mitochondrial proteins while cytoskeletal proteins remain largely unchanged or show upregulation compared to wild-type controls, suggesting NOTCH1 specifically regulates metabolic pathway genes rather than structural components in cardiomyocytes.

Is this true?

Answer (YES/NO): NO